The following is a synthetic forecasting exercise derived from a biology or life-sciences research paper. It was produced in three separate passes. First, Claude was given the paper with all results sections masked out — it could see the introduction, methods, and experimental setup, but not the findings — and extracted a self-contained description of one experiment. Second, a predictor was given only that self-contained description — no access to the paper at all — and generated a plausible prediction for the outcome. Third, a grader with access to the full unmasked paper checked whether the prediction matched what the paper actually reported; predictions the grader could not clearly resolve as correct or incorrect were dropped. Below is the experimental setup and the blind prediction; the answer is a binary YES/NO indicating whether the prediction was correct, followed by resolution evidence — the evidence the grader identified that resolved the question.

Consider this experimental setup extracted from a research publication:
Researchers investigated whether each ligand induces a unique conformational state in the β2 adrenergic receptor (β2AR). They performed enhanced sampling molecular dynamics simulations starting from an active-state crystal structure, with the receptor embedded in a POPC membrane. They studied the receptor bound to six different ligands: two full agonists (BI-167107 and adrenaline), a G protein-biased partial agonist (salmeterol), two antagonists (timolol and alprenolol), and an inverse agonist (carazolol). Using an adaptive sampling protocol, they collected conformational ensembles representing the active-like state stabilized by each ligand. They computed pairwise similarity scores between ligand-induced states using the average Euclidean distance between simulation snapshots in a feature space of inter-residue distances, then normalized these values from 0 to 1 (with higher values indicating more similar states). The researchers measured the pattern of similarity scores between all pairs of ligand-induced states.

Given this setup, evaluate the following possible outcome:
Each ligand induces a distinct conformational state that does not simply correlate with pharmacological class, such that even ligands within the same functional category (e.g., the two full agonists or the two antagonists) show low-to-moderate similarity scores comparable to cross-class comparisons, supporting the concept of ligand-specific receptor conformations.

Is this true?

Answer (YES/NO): NO